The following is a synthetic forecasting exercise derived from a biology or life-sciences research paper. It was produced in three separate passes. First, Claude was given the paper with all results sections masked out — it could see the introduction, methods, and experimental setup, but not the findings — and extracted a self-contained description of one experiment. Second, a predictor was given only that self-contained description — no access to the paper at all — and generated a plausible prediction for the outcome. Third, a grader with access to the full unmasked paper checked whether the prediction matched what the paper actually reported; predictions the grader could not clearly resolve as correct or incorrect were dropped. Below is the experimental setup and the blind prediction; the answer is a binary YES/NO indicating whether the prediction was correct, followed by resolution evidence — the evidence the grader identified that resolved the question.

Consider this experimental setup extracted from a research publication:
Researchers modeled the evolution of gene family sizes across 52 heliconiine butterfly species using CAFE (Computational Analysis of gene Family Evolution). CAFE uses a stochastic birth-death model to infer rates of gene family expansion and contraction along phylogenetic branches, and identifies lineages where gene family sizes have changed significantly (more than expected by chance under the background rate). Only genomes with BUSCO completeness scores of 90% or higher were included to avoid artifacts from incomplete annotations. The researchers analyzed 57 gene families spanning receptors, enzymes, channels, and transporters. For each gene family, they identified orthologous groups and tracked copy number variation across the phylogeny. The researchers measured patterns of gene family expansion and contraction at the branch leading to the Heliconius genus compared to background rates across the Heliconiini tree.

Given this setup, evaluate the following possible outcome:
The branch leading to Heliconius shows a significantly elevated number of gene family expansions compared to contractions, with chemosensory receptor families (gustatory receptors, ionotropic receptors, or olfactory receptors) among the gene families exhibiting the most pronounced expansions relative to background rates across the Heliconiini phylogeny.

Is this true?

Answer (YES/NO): NO